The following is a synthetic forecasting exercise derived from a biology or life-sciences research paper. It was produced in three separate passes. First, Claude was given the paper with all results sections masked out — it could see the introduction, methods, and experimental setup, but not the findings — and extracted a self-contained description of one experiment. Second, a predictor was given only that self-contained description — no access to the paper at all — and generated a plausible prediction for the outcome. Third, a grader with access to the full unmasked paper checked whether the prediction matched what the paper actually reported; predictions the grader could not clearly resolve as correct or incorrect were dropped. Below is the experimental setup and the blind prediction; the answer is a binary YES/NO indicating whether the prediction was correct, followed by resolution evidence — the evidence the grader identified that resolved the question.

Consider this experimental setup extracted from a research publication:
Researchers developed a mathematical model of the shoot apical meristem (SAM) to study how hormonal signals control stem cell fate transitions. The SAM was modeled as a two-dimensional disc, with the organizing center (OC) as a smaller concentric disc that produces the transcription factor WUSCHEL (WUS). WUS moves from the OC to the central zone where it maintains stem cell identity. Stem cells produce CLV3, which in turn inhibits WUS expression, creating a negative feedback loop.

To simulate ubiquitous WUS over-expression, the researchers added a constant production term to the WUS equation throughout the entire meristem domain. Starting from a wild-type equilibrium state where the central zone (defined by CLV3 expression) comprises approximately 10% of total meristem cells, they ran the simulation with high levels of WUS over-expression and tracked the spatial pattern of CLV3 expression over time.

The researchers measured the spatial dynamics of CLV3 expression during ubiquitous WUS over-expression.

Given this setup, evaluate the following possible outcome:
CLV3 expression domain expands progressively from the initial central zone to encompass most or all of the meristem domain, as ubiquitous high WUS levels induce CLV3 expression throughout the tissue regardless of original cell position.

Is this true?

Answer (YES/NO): YES